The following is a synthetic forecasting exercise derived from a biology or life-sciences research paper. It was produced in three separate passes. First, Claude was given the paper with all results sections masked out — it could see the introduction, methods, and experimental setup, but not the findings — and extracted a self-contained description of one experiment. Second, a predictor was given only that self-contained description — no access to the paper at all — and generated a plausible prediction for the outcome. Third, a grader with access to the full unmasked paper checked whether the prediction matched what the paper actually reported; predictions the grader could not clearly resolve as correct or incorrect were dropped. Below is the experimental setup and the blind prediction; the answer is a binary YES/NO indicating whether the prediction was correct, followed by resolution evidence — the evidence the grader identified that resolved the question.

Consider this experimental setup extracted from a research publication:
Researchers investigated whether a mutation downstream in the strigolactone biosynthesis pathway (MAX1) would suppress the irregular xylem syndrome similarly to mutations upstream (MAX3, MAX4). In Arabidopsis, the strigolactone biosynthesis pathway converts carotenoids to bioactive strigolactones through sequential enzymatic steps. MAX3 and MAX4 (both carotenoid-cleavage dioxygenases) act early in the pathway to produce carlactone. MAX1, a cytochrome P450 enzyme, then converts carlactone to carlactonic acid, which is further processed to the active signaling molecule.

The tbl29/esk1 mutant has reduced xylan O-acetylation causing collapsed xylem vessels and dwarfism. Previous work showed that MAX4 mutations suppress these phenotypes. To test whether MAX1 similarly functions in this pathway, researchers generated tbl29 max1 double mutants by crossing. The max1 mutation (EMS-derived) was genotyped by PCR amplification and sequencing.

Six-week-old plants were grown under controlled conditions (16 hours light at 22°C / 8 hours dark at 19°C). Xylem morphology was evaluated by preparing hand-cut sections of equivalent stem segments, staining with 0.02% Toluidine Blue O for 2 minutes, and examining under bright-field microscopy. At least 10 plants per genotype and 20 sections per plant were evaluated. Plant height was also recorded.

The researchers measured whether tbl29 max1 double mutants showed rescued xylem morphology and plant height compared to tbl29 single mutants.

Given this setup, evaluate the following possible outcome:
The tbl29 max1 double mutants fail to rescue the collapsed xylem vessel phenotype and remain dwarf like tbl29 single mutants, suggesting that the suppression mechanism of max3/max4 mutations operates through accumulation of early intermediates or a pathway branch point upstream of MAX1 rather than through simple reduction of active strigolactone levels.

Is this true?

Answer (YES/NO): YES